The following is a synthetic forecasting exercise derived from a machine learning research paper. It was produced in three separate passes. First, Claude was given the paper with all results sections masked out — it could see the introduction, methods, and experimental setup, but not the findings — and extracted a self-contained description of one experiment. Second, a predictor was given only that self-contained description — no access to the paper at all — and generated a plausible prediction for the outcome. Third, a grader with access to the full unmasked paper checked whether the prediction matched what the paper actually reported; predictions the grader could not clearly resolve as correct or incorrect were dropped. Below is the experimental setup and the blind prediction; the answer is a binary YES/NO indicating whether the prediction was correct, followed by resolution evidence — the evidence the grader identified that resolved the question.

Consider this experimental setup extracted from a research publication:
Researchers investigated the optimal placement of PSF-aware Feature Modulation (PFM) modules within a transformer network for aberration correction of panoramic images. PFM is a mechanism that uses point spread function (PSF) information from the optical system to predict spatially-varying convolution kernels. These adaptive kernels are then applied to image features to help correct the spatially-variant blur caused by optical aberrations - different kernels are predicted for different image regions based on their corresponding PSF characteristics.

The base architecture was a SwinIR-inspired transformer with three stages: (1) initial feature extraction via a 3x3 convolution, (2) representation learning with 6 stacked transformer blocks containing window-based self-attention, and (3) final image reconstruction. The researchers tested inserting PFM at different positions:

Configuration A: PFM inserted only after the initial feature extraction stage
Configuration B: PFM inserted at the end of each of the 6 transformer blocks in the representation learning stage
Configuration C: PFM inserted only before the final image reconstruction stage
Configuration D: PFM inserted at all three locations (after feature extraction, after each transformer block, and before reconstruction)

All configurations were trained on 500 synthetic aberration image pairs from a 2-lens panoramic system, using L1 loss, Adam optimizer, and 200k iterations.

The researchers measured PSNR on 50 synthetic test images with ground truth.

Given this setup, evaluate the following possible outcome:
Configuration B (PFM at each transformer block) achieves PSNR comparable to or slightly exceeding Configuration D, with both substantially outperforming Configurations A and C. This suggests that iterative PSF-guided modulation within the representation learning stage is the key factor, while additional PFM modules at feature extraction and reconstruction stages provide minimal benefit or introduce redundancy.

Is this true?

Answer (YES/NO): NO